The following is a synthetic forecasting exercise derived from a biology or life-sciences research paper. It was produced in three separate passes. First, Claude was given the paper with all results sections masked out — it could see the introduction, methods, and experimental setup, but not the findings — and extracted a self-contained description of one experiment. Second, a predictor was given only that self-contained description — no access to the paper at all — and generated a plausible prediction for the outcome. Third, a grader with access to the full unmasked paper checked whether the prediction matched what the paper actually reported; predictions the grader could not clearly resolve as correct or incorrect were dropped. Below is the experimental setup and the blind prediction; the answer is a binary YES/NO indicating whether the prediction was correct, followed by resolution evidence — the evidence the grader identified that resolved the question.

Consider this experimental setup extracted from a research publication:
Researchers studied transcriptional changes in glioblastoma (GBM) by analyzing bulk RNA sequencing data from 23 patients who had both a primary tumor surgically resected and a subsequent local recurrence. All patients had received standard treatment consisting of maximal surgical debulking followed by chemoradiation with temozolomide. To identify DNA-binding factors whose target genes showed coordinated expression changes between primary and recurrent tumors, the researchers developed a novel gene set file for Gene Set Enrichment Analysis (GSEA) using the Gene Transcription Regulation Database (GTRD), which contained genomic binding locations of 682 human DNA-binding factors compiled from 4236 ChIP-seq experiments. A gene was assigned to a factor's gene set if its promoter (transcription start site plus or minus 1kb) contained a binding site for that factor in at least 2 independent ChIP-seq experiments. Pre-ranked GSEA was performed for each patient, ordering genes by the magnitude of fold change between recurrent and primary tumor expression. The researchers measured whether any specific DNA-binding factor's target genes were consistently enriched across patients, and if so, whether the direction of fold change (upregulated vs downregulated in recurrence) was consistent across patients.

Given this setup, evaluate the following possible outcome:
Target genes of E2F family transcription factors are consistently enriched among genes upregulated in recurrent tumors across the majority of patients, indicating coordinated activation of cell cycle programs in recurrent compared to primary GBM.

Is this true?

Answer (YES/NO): NO